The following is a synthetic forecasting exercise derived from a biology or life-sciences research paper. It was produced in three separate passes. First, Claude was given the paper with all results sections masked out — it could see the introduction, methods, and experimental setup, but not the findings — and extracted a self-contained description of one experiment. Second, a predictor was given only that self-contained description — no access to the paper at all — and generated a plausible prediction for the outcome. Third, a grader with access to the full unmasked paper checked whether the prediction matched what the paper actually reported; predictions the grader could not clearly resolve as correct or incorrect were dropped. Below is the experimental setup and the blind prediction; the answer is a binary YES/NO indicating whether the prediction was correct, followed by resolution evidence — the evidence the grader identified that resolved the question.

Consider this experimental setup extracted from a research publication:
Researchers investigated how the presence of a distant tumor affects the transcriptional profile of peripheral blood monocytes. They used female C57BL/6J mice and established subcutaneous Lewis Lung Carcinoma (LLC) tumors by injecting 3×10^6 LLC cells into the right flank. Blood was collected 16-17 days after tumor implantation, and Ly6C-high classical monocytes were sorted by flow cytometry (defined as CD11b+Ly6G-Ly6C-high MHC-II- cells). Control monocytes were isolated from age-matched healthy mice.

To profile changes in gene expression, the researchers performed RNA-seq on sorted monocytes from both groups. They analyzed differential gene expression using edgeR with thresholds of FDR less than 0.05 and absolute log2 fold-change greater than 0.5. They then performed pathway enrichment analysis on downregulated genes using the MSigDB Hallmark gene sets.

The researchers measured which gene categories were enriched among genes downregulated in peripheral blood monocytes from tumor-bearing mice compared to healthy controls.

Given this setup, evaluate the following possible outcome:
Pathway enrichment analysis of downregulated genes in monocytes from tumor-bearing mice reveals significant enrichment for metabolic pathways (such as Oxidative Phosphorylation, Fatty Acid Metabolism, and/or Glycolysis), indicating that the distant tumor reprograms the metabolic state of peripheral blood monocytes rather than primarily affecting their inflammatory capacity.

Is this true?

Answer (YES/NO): NO